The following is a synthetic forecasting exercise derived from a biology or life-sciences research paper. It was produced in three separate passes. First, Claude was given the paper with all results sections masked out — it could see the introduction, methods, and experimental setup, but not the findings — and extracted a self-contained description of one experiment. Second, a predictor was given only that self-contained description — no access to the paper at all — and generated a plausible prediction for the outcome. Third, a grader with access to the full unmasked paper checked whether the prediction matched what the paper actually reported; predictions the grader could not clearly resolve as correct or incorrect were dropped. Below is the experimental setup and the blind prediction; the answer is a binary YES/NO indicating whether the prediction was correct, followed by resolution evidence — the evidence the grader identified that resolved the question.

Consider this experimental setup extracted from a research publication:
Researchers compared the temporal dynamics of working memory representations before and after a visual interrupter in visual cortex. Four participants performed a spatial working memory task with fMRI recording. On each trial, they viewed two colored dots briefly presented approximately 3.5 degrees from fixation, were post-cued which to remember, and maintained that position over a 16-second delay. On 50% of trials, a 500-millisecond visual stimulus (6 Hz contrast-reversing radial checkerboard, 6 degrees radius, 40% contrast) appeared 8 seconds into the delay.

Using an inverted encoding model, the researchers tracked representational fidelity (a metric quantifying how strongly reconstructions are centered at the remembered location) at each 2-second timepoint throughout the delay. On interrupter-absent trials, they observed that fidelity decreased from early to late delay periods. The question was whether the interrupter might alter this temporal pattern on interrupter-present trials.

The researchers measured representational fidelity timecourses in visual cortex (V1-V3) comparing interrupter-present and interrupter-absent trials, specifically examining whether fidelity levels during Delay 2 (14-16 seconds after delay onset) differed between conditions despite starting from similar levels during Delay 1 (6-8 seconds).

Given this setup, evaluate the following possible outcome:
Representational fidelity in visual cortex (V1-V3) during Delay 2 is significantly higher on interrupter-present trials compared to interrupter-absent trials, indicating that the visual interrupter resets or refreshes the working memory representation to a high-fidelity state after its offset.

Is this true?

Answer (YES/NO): NO